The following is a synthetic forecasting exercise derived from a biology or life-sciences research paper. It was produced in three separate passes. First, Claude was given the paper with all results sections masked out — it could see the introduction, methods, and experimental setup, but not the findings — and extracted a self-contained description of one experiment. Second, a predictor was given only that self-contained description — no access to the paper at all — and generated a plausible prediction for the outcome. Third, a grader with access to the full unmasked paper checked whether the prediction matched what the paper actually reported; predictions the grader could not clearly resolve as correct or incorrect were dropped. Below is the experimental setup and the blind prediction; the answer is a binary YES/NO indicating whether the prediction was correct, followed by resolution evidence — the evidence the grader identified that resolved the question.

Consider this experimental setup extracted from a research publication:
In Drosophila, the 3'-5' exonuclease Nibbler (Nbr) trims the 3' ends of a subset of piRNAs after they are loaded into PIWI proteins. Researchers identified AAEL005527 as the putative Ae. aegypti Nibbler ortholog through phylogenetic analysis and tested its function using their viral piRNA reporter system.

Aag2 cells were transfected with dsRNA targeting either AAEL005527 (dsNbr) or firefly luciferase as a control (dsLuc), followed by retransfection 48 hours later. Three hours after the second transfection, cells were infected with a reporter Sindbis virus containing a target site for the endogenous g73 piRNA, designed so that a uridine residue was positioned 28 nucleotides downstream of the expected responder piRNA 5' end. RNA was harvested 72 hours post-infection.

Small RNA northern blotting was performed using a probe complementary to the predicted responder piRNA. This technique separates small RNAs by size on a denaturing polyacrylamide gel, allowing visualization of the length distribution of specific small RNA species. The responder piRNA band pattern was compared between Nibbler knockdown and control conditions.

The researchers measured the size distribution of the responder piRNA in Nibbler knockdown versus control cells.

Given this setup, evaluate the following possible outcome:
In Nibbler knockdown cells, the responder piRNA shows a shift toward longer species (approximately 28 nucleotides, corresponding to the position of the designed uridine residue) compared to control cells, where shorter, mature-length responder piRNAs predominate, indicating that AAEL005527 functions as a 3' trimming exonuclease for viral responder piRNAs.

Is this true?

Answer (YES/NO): NO